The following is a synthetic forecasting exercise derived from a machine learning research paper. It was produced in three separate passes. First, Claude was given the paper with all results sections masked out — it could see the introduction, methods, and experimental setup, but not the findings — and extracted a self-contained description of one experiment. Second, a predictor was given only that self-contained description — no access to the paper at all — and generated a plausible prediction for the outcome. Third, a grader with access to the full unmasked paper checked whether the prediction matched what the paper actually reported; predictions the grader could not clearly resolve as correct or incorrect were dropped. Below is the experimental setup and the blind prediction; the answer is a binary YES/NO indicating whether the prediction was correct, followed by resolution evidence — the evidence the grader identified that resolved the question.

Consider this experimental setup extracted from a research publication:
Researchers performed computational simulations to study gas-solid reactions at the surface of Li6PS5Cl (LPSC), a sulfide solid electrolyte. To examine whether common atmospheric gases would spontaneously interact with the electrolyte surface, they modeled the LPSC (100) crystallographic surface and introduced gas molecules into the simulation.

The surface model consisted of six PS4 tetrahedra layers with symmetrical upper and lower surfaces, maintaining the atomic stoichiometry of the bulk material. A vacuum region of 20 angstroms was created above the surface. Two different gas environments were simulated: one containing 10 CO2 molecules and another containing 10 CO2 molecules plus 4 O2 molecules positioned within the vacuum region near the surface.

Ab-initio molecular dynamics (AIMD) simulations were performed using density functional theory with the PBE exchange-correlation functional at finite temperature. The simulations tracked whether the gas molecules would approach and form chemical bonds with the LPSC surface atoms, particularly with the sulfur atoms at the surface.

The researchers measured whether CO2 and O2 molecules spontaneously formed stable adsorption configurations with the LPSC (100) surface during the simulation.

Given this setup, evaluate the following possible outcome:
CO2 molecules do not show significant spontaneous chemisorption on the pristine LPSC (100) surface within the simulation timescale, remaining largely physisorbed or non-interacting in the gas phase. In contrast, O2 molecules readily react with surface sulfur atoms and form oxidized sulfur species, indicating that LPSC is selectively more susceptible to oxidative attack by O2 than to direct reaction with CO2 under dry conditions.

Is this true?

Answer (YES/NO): NO